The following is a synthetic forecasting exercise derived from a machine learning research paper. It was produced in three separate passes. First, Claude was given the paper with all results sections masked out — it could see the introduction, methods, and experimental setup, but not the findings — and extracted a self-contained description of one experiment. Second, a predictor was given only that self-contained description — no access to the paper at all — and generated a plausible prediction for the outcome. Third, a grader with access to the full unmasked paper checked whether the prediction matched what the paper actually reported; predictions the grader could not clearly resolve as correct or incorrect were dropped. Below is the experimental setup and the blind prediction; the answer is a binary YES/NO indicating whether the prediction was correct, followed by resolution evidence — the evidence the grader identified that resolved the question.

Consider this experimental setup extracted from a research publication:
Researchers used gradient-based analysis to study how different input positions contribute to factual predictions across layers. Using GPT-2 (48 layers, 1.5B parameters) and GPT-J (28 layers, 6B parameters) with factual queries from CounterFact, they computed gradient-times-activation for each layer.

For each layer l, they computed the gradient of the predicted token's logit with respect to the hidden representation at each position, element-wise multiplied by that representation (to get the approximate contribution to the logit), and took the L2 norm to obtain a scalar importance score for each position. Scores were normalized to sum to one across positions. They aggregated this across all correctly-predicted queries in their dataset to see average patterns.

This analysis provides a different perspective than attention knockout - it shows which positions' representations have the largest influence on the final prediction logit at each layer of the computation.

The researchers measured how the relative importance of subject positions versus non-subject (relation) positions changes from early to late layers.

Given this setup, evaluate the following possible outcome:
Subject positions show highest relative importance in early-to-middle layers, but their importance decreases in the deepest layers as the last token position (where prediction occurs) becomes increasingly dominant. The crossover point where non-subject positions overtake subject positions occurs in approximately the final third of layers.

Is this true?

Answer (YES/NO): NO